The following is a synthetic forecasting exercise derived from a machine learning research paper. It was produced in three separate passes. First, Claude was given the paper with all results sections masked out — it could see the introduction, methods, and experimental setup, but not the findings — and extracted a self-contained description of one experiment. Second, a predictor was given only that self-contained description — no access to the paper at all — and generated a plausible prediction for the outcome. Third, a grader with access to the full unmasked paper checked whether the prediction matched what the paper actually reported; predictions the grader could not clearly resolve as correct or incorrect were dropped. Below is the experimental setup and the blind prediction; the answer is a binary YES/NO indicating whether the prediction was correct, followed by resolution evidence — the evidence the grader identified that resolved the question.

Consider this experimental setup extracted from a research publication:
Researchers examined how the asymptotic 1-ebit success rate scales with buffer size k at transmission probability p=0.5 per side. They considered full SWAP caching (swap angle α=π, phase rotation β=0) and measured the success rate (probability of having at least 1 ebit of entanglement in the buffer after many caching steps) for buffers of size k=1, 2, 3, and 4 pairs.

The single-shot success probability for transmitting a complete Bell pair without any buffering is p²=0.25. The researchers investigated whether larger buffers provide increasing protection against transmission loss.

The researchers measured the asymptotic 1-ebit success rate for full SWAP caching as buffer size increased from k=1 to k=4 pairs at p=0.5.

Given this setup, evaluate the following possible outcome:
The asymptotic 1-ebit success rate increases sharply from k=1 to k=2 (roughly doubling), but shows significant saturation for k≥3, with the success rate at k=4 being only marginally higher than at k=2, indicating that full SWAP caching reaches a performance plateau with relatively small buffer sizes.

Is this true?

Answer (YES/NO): NO